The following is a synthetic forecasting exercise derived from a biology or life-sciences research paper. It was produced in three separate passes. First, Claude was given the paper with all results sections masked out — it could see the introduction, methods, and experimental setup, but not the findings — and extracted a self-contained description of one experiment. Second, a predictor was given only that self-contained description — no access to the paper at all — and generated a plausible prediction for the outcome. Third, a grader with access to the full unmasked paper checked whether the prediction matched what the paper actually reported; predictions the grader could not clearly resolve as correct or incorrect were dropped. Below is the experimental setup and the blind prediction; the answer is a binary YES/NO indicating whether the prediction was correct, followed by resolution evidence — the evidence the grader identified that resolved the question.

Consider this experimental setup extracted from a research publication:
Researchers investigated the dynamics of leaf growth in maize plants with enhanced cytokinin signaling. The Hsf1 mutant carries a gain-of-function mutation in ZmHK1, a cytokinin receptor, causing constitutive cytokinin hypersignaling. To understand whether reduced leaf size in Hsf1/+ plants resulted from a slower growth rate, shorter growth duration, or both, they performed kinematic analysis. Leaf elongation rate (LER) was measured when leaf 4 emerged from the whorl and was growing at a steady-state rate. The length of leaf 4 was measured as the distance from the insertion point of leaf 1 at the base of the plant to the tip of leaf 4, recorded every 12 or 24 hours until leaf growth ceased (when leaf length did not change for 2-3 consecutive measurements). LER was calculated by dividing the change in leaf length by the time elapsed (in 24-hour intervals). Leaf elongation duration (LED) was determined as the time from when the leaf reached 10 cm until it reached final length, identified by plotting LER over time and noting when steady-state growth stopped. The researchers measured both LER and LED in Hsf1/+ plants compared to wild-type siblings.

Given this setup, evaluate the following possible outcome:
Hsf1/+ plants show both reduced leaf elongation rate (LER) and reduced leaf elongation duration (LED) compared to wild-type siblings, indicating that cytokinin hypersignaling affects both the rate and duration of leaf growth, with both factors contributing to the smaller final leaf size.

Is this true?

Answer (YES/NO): NO